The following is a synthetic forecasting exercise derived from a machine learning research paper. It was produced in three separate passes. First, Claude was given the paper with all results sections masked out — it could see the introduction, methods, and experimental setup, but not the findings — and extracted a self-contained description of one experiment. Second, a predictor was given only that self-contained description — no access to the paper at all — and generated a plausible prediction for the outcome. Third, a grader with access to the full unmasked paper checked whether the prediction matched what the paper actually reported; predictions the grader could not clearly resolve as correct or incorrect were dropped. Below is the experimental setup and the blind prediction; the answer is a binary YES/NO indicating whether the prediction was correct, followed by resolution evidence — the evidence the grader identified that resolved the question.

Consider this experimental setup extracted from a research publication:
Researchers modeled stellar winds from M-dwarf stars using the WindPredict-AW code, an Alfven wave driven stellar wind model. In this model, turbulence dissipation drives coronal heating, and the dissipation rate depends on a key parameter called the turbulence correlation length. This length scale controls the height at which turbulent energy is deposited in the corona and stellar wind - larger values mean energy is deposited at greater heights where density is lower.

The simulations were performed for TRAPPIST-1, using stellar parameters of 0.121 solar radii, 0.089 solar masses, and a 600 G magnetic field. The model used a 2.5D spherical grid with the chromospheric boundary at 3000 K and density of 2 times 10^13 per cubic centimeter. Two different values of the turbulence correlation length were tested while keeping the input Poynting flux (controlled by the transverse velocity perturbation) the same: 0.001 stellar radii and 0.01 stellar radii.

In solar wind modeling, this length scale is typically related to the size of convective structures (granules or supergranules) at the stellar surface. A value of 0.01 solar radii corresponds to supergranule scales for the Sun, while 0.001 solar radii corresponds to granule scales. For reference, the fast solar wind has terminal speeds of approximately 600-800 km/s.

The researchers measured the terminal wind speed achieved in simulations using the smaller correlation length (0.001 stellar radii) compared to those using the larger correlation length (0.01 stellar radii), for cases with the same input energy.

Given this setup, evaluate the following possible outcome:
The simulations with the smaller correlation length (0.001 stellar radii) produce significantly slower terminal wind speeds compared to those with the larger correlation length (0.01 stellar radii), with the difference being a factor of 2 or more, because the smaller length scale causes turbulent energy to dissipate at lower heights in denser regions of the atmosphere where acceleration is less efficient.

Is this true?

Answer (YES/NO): YES